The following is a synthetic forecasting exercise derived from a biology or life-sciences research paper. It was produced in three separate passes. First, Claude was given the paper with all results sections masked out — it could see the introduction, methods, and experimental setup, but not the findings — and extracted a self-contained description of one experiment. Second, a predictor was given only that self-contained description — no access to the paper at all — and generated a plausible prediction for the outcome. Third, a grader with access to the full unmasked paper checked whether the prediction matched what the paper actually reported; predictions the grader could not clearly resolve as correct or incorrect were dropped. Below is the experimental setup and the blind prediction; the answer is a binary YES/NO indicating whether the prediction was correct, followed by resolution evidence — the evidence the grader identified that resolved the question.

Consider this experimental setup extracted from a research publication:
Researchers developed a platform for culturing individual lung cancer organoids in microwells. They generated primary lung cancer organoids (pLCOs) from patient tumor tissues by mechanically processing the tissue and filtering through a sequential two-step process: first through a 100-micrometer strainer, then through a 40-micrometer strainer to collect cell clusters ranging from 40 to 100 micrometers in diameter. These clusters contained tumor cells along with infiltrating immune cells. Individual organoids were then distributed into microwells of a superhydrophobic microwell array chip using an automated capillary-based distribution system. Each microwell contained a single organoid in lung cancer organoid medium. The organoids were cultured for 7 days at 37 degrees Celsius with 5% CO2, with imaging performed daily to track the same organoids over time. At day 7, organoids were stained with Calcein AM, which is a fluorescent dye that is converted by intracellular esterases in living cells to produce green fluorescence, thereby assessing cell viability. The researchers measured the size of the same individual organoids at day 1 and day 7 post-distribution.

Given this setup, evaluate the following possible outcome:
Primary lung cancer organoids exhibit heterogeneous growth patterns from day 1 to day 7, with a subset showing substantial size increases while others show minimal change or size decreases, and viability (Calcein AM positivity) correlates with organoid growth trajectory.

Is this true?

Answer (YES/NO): NO